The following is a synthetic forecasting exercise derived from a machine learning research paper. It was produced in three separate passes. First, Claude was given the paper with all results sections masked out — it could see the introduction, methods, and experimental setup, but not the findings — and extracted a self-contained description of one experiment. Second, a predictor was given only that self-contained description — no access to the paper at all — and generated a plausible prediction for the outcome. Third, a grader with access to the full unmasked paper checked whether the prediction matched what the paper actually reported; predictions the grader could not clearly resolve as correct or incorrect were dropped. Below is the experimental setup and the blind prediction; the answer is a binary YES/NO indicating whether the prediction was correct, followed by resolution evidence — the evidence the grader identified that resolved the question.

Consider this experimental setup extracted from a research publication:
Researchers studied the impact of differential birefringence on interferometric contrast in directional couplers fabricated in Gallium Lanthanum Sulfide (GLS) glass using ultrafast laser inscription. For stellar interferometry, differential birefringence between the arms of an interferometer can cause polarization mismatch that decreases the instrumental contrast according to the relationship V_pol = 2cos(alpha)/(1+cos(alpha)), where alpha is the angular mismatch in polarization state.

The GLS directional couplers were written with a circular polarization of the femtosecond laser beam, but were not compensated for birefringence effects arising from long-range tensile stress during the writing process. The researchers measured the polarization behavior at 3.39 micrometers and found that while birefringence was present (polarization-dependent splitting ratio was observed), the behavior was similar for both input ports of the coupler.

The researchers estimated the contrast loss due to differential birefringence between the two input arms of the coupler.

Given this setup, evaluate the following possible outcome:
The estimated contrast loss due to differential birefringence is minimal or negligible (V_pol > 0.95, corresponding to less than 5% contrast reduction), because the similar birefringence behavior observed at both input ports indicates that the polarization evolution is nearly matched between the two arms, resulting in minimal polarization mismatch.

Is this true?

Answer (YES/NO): YES